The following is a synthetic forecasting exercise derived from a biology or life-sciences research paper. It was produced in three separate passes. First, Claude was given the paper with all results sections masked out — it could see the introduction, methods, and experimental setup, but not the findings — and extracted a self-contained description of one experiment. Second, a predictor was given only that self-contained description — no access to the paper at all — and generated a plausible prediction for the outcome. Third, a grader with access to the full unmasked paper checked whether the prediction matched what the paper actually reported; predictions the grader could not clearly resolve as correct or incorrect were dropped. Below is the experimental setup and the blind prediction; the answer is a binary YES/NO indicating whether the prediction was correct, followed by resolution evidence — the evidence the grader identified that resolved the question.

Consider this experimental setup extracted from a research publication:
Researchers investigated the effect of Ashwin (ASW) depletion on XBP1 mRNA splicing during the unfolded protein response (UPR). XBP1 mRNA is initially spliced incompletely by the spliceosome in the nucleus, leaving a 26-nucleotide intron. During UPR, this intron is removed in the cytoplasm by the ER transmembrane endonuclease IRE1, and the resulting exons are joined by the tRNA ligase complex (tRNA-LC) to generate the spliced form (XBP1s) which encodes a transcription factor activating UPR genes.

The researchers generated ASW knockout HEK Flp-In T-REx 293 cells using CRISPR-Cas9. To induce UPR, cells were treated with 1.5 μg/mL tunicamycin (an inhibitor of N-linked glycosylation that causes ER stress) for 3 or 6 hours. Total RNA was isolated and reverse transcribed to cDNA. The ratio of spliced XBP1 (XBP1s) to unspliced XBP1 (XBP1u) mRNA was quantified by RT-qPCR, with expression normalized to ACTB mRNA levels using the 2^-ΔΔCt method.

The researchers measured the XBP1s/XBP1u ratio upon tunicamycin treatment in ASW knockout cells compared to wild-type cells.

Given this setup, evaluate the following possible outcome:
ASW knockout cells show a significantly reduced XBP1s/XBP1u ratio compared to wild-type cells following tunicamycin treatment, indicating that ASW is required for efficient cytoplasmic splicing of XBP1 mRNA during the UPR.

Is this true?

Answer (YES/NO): NO